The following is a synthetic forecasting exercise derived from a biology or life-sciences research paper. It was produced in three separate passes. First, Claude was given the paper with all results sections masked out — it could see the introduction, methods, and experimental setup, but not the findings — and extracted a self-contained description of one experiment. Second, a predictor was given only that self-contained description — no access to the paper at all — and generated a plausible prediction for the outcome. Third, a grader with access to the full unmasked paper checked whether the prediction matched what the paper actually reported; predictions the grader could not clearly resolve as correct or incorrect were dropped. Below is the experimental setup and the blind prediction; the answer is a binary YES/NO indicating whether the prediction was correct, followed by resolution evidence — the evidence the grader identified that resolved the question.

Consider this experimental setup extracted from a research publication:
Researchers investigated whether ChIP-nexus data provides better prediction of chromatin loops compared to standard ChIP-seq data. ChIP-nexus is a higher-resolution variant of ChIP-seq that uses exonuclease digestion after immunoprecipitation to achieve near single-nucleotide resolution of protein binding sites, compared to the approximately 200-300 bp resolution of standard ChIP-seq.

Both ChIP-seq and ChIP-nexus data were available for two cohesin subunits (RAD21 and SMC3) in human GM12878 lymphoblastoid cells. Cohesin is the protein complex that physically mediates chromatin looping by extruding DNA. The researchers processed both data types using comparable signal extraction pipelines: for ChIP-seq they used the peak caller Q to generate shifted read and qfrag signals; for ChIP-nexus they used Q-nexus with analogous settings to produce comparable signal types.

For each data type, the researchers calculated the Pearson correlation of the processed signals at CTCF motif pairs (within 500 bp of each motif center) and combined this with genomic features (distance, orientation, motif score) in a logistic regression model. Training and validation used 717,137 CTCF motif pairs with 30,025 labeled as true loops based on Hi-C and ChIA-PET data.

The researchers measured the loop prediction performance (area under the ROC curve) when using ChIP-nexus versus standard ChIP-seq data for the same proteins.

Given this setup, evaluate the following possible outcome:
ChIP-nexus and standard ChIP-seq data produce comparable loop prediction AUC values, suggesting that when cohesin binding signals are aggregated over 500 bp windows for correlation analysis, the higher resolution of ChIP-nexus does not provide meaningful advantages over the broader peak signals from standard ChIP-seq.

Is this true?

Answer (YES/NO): NO